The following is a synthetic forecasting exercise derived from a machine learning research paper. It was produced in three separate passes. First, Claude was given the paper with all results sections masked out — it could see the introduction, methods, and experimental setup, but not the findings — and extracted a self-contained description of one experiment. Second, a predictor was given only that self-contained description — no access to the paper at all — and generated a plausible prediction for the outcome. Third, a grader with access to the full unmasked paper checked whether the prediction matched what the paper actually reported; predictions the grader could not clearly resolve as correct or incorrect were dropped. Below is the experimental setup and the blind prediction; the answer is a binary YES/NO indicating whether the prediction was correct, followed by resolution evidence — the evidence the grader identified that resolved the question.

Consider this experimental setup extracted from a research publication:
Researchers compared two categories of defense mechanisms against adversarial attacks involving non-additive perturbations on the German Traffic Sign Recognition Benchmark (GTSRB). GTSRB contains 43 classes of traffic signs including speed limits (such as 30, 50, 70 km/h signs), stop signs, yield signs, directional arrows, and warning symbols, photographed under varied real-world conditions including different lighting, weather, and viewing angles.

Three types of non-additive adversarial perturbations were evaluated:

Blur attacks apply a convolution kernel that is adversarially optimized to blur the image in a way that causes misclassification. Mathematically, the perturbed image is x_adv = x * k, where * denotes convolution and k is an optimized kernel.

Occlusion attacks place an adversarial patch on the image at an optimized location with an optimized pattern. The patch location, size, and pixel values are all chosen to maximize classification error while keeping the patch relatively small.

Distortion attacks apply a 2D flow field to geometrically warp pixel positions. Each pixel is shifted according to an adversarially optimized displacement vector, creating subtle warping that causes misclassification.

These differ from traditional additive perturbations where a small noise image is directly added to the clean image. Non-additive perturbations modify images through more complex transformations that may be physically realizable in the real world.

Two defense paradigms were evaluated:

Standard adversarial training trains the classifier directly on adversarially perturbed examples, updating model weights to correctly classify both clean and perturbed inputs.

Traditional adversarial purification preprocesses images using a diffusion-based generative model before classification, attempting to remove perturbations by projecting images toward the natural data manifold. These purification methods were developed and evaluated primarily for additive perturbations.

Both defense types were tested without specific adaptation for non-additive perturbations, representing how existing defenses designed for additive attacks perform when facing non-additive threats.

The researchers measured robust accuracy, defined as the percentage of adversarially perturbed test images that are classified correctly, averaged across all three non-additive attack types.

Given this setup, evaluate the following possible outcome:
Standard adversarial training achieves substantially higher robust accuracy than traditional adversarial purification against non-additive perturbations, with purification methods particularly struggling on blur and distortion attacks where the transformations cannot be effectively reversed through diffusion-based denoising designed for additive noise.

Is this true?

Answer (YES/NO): NO